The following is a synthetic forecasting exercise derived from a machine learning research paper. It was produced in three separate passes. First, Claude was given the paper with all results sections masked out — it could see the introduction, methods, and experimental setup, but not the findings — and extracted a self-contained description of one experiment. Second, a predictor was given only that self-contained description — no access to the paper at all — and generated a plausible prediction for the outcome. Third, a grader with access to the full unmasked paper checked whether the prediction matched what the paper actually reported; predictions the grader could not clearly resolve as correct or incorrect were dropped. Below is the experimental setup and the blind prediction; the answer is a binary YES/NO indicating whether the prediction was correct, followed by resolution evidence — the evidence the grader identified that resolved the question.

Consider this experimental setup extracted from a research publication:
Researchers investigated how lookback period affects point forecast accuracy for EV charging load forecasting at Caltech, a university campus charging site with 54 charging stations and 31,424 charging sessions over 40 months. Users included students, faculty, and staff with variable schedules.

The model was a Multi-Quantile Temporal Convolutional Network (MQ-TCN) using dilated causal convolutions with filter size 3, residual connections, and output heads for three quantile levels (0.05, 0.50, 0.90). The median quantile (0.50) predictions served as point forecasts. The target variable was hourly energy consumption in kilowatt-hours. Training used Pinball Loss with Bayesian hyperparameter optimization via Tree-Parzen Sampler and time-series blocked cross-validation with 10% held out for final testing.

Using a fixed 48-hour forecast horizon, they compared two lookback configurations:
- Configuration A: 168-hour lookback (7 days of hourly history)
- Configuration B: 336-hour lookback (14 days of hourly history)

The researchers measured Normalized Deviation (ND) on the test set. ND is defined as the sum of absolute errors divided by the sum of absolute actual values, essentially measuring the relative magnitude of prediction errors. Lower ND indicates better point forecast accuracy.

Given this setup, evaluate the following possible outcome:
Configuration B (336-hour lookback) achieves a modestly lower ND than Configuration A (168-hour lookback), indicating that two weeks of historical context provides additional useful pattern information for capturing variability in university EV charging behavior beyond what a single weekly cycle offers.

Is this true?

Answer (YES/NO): YES